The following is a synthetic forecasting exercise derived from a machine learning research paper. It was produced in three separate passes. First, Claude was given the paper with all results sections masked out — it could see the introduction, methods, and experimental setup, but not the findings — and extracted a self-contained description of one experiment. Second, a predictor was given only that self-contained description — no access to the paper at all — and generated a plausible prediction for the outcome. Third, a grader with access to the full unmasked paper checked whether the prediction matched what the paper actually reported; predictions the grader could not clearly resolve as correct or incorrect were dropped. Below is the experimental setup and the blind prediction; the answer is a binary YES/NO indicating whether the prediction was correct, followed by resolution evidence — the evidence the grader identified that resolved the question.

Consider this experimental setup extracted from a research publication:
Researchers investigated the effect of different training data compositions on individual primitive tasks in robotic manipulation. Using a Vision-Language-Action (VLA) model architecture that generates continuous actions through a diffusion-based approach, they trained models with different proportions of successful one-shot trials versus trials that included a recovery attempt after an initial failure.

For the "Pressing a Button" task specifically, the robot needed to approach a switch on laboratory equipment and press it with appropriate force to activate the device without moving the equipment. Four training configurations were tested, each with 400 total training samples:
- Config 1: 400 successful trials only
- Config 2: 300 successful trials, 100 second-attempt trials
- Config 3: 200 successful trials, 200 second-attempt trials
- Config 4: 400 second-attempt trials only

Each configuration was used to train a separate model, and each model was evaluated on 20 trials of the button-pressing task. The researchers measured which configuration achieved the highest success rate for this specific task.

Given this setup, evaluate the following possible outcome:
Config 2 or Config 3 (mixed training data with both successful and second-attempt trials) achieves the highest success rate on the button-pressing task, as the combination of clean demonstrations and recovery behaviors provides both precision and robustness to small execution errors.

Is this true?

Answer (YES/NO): YES